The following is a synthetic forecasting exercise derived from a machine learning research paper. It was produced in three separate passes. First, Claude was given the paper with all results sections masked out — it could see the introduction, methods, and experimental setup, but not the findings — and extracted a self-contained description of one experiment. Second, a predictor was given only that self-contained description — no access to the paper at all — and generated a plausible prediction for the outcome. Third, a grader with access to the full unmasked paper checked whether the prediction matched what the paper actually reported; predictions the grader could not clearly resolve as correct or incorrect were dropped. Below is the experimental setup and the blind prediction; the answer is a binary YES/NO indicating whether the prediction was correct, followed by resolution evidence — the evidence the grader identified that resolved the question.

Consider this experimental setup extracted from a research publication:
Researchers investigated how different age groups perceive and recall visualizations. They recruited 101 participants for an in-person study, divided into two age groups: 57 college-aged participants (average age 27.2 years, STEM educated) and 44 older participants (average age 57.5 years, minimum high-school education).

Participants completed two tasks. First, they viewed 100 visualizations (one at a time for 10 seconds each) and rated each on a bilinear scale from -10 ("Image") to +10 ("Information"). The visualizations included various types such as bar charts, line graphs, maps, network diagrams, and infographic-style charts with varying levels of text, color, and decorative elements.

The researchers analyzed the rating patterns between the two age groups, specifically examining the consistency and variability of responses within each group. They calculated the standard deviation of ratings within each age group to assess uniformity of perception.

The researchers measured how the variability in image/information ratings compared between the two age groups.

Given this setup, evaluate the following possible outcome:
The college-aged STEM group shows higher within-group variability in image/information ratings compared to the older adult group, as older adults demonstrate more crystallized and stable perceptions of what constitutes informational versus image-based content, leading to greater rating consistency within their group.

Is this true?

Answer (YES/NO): YES